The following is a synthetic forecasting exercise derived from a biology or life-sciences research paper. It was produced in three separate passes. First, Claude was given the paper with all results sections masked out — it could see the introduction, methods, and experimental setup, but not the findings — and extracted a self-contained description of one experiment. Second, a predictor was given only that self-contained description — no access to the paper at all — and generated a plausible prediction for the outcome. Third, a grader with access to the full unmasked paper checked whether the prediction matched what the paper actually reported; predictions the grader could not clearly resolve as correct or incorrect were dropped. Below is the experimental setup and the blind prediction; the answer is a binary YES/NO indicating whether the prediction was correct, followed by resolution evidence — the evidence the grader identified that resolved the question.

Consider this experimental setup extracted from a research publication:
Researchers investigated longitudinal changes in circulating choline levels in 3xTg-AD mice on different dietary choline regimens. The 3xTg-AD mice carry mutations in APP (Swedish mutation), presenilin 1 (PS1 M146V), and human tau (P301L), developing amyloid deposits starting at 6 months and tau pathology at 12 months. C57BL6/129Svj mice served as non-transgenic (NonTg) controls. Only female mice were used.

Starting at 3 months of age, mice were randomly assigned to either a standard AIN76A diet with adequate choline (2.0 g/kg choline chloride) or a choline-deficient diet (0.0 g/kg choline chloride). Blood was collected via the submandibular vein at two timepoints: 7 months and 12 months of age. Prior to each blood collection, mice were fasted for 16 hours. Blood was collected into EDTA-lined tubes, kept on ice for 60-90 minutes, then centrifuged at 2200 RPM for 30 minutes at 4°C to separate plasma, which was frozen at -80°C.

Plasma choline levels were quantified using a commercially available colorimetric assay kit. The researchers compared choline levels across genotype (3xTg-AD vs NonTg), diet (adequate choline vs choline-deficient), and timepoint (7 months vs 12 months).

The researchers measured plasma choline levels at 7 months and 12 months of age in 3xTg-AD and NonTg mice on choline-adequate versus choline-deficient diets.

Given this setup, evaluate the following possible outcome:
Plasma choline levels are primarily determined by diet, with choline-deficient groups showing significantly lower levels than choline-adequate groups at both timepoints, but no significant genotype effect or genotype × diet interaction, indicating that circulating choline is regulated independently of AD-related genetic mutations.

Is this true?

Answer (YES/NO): NO